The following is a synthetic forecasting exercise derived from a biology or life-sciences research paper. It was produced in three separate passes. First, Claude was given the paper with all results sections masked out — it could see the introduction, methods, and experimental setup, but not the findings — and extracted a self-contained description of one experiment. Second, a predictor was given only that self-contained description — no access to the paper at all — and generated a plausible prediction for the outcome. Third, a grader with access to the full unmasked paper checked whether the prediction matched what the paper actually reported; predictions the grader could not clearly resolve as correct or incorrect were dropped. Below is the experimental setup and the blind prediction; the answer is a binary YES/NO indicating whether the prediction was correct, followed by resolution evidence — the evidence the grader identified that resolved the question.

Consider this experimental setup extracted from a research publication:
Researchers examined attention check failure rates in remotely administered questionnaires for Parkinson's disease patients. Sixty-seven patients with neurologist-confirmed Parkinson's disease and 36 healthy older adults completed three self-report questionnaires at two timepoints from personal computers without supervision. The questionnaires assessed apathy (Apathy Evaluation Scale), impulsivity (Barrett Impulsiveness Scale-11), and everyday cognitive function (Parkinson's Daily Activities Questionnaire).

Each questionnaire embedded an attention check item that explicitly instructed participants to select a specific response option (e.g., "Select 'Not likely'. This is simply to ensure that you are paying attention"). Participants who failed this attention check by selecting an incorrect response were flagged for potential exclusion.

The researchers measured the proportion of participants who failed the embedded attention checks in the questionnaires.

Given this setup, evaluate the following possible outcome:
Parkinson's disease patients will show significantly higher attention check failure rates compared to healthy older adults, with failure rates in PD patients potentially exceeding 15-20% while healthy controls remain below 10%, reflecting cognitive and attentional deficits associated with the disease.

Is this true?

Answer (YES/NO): NO